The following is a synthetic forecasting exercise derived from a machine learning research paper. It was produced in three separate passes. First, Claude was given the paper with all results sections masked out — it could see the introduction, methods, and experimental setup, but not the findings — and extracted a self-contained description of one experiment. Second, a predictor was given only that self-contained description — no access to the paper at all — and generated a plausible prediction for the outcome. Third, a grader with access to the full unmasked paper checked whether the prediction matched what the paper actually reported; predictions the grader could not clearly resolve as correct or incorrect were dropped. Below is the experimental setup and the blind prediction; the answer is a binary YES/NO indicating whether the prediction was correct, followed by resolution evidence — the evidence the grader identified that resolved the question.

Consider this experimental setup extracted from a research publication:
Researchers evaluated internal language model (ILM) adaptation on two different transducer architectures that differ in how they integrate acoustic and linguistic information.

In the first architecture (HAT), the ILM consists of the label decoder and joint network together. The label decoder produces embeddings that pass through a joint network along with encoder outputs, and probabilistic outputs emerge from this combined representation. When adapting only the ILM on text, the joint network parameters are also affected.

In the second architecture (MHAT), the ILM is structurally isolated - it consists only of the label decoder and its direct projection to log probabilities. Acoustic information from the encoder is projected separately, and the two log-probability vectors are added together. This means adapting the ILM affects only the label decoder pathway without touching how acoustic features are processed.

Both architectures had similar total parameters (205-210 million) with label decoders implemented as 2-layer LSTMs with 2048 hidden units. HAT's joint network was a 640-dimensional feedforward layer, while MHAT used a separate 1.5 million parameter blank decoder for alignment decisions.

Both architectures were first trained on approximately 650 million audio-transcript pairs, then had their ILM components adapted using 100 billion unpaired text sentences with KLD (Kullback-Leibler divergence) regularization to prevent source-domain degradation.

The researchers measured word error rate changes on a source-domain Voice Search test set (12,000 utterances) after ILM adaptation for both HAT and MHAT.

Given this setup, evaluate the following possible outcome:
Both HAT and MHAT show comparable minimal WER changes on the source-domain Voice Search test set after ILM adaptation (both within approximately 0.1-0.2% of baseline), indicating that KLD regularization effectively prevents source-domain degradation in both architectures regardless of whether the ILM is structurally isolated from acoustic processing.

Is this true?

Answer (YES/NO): YES